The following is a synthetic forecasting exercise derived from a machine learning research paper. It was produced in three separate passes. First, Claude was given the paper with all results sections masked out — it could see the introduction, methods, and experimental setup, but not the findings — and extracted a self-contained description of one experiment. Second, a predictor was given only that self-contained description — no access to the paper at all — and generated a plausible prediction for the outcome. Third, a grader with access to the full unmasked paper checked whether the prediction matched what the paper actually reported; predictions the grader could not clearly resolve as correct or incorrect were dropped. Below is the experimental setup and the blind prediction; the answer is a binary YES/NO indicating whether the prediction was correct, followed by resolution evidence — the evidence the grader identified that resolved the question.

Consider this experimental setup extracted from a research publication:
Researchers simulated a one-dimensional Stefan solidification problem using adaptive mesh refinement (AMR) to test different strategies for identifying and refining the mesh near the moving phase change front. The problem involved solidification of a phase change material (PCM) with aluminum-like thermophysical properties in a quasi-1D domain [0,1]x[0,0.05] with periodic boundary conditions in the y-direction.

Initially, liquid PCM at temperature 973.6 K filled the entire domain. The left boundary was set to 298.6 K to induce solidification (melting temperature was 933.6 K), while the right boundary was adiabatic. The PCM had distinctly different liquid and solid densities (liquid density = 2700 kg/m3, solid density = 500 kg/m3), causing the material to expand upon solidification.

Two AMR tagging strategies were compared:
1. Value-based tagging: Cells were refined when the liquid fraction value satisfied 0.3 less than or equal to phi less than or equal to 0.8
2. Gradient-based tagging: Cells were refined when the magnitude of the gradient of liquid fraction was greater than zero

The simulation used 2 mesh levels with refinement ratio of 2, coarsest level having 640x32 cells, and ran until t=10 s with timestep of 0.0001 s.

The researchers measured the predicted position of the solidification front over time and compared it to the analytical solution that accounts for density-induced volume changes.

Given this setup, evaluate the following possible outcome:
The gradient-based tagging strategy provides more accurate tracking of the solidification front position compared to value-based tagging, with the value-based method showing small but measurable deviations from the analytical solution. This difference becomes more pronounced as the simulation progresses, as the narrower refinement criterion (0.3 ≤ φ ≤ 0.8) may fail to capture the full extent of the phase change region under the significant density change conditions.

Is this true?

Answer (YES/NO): NO